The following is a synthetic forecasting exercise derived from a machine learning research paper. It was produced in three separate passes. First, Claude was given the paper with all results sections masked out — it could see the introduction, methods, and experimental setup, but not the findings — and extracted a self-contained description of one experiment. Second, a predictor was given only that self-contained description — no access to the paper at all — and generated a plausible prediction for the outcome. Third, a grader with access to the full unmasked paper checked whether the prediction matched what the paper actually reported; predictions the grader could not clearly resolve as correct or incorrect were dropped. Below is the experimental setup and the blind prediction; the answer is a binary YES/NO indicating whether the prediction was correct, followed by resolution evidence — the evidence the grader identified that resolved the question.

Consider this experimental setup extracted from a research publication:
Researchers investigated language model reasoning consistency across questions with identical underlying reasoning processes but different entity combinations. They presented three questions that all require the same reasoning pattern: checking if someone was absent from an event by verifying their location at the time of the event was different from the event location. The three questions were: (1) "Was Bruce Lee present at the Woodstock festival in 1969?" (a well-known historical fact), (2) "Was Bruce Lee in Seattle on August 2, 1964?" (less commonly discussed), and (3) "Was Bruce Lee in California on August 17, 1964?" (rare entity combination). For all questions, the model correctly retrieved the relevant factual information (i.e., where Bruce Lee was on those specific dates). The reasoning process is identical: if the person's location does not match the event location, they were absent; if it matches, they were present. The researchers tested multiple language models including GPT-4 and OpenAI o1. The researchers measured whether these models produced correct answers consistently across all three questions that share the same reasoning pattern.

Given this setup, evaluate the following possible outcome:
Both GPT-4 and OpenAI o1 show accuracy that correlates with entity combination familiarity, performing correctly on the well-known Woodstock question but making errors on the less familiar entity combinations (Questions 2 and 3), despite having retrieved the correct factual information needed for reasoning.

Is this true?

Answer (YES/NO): NO